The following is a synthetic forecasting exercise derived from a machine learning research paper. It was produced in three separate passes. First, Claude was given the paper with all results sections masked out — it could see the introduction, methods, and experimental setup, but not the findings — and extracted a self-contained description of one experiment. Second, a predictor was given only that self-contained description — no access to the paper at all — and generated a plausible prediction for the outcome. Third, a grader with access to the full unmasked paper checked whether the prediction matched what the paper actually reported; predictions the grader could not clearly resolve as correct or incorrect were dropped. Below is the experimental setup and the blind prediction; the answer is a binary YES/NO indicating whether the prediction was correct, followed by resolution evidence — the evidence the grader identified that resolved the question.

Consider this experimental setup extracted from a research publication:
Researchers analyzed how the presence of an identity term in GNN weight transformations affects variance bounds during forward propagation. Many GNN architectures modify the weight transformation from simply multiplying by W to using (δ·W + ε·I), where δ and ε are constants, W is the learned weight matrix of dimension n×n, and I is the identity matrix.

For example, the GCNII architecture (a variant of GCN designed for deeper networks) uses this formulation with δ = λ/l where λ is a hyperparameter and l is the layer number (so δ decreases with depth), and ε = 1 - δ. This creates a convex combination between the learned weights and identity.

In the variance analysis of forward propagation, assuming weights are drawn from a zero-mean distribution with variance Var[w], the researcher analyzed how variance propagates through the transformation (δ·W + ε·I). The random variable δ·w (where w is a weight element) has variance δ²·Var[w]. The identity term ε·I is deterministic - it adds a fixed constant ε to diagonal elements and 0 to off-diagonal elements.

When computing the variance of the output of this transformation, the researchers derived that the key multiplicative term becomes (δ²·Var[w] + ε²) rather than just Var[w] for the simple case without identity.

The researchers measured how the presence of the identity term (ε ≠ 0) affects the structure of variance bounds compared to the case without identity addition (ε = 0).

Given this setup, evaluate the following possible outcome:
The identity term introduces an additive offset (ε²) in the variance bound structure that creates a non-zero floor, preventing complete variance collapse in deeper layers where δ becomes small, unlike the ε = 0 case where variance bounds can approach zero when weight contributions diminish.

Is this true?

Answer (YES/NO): YES